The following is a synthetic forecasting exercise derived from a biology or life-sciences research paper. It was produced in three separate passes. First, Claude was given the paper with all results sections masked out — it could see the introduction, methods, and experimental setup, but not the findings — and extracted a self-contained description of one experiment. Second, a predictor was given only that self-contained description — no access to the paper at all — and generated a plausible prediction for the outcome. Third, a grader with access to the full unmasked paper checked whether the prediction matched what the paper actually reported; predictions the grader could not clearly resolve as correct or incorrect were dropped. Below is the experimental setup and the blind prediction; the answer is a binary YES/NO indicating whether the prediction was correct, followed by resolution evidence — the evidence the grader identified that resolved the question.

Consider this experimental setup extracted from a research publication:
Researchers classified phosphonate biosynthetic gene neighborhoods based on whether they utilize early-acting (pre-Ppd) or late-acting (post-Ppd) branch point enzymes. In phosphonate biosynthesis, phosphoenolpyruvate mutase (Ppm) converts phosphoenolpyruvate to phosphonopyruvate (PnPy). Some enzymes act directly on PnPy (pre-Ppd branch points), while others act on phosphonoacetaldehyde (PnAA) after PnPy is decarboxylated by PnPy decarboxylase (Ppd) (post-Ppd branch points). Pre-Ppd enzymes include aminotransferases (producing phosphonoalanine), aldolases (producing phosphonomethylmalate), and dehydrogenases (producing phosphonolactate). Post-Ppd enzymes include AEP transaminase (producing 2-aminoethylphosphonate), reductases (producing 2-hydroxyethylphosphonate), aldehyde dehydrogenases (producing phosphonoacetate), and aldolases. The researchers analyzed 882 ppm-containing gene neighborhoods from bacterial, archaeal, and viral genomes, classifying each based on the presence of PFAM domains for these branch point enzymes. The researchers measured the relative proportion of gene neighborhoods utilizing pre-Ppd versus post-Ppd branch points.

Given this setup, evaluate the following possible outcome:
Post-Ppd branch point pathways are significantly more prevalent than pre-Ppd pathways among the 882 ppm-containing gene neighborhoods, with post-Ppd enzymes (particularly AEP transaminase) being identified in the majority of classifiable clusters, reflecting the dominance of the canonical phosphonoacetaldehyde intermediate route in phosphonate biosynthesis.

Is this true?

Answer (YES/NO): YES